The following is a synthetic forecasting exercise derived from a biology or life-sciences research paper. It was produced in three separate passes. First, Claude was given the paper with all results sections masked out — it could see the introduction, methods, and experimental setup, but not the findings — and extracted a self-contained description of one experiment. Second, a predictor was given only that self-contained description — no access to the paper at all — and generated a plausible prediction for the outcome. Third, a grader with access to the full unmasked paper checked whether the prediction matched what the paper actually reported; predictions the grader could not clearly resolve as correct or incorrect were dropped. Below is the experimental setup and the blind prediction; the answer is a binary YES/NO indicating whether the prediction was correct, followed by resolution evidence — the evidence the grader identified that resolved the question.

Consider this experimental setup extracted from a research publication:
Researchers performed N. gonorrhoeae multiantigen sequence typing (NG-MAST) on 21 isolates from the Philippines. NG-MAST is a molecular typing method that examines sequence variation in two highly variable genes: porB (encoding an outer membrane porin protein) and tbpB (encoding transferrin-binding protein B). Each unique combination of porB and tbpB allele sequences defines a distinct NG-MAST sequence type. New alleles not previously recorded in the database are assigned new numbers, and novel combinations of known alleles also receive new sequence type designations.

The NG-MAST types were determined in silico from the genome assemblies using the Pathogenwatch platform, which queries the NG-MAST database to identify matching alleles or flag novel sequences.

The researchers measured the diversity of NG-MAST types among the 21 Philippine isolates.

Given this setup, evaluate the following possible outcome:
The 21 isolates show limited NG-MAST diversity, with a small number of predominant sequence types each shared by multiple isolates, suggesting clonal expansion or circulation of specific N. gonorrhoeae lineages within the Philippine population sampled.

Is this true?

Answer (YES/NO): NO